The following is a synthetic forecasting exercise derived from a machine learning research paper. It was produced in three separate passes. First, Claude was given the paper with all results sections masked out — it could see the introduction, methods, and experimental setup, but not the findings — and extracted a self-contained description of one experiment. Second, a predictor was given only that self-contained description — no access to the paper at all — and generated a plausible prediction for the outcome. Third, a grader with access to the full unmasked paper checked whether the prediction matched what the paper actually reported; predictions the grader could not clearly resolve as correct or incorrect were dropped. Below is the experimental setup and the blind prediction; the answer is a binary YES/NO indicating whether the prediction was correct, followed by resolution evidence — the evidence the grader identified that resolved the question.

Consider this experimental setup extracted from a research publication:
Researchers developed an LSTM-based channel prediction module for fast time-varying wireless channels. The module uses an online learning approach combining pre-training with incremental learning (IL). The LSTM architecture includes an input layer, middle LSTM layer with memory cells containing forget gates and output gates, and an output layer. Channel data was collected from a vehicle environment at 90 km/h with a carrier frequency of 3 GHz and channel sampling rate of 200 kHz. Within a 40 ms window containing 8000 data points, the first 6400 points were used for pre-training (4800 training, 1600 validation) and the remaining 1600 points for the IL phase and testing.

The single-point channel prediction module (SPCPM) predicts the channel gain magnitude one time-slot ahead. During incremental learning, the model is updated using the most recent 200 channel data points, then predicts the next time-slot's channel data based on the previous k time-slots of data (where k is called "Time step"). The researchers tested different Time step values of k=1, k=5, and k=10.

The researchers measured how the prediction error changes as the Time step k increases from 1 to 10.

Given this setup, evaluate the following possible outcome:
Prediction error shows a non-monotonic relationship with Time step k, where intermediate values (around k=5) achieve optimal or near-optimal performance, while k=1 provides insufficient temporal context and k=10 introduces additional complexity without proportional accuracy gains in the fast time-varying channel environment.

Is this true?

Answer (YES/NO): NO